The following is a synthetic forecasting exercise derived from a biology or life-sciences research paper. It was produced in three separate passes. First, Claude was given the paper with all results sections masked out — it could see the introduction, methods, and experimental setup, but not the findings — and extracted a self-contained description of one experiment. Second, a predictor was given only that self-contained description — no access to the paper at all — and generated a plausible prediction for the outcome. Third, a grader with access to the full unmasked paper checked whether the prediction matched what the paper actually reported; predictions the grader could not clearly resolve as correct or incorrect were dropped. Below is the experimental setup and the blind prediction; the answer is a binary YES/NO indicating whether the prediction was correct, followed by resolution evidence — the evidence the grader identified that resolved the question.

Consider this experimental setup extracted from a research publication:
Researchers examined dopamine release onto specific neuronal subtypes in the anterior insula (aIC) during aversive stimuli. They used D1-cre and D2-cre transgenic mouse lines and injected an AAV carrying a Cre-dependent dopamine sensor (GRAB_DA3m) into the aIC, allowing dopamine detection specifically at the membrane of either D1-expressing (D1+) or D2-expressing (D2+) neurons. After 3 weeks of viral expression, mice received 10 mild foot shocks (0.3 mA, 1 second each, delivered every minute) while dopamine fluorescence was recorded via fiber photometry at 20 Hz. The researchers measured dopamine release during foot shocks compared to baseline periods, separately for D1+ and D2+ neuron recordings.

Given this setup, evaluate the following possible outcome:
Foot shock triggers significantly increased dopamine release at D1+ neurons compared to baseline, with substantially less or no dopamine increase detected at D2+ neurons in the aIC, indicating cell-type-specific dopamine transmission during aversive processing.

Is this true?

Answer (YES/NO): YES